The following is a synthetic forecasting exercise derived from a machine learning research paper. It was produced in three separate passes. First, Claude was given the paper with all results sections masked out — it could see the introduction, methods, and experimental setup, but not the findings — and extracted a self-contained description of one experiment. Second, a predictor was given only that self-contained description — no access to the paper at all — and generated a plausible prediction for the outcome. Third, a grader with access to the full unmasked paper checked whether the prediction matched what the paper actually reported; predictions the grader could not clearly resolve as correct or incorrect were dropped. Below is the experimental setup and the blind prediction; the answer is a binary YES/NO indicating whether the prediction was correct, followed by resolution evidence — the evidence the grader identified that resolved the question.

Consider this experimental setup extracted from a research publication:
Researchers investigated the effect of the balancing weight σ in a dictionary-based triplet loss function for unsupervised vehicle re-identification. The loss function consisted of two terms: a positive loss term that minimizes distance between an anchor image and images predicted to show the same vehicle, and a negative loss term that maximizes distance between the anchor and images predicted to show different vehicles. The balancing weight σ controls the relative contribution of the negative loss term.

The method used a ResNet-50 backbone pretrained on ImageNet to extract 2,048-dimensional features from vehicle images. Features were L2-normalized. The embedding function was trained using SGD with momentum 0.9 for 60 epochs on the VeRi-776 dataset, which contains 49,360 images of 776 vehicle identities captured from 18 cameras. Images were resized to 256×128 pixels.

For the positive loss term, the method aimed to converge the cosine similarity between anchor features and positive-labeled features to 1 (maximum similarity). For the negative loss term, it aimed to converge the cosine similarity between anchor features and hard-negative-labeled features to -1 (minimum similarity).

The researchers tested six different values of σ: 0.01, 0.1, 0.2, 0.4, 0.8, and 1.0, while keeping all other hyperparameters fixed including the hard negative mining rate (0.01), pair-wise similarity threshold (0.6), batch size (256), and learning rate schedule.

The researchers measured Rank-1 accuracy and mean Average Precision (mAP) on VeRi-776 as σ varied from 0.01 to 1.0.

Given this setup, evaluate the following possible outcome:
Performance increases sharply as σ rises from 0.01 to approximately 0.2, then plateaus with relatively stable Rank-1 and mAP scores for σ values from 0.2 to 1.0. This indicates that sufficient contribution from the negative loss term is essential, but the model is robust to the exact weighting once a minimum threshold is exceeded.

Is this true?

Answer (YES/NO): NO